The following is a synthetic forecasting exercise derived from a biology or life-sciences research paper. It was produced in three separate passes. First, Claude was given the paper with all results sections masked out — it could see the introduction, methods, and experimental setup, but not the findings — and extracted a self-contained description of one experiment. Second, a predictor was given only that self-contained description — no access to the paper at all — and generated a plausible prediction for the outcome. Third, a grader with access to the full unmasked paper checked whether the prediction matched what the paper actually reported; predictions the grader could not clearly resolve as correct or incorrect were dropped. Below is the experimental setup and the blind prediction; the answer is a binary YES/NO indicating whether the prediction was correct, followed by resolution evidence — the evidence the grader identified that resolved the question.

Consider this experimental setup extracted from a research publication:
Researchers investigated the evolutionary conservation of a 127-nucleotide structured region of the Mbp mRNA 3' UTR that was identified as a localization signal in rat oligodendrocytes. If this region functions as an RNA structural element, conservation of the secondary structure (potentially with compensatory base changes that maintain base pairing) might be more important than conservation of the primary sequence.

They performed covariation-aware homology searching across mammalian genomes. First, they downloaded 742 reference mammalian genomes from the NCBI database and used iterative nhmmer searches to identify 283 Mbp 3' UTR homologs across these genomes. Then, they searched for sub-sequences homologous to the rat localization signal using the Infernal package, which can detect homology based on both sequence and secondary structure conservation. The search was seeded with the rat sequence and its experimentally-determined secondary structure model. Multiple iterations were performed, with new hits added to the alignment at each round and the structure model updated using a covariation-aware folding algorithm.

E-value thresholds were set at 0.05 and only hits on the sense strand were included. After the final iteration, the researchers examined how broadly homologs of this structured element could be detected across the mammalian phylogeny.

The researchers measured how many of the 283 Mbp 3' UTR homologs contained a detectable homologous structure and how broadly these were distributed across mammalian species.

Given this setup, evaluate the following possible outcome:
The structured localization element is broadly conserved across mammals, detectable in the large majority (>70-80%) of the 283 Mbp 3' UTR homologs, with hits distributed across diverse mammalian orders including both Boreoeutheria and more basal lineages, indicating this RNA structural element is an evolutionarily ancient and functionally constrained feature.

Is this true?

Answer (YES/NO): NO